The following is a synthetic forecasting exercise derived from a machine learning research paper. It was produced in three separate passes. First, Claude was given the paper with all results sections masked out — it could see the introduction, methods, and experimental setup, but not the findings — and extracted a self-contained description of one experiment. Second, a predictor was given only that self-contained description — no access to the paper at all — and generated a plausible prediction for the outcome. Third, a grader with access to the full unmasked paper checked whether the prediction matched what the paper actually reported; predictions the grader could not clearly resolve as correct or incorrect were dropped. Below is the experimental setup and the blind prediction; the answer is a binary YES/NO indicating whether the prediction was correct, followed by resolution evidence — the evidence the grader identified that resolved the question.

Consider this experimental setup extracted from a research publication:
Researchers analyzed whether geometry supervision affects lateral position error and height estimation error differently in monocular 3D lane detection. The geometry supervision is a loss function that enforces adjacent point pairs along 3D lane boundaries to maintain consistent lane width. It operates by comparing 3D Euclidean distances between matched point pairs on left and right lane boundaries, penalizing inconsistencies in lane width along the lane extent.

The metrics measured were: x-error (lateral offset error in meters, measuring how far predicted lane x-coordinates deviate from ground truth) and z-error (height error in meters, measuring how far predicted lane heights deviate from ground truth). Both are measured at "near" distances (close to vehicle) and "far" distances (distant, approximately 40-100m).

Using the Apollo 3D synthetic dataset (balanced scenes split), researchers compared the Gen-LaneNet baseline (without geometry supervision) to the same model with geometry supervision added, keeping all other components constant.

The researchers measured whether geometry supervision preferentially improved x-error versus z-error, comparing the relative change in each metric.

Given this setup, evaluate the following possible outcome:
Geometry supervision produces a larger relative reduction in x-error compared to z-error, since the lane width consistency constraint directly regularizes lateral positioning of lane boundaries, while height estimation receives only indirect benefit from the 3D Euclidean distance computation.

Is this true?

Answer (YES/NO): NO